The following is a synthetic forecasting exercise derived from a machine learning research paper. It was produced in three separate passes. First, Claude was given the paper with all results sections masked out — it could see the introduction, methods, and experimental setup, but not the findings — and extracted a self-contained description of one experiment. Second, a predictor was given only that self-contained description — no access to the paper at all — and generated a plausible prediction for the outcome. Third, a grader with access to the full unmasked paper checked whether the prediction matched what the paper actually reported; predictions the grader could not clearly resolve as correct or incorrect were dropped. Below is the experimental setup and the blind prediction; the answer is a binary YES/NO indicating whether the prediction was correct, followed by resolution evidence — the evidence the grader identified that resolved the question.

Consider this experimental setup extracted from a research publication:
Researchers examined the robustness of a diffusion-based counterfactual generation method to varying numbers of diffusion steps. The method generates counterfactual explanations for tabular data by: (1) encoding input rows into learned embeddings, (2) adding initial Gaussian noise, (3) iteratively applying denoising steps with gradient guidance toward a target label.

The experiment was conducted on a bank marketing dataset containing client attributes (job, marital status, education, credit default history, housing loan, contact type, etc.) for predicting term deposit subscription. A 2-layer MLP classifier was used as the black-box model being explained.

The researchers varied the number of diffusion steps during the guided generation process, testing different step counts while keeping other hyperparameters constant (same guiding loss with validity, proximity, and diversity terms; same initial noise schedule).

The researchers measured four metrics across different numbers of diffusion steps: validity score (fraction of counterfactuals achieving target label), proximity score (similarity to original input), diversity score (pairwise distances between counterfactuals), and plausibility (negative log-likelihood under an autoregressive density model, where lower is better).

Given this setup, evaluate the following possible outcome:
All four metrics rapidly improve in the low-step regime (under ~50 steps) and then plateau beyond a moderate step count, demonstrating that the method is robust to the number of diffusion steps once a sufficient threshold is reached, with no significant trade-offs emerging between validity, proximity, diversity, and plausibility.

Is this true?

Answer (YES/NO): NO